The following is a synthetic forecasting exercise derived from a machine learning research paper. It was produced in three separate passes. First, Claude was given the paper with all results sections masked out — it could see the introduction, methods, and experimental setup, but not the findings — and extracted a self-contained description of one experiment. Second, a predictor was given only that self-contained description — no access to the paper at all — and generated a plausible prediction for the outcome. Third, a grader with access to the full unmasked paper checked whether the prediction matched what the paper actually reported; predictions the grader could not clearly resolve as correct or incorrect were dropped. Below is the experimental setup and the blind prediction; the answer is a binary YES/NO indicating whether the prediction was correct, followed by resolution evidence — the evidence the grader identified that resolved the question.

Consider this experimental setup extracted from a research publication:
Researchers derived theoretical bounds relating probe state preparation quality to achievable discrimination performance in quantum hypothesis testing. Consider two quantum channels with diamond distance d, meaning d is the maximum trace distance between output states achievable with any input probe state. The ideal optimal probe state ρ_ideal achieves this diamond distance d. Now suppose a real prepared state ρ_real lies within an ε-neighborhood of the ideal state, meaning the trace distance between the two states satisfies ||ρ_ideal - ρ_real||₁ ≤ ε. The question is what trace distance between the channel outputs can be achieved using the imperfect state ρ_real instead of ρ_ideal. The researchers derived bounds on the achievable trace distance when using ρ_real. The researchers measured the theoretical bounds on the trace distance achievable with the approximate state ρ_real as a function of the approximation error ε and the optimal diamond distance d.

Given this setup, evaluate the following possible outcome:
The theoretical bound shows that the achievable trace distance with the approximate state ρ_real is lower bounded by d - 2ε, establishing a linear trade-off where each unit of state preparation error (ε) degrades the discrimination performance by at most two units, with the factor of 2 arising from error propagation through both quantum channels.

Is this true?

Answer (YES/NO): NO